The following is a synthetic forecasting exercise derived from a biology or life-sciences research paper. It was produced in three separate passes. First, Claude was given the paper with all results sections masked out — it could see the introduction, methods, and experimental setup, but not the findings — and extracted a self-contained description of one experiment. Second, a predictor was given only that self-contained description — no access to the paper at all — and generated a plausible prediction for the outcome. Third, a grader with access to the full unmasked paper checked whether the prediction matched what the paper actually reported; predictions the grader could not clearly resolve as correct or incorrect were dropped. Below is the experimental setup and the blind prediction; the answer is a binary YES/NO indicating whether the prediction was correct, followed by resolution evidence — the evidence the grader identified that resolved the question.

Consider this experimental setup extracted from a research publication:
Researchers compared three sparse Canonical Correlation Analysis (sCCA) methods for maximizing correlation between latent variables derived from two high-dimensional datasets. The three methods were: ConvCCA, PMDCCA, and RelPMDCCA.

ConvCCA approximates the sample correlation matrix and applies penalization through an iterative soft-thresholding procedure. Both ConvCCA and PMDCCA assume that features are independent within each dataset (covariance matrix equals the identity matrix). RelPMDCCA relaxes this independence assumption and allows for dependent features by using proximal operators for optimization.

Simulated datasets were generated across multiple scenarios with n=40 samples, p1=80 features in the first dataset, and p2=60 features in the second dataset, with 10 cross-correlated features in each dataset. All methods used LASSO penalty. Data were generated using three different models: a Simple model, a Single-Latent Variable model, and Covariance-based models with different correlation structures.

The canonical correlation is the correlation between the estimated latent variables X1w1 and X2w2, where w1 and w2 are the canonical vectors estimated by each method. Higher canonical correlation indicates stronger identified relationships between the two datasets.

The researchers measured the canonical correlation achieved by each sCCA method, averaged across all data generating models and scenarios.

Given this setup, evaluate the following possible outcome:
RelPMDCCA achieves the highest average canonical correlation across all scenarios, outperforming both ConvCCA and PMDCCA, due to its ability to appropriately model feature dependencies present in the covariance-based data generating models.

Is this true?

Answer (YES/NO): YES